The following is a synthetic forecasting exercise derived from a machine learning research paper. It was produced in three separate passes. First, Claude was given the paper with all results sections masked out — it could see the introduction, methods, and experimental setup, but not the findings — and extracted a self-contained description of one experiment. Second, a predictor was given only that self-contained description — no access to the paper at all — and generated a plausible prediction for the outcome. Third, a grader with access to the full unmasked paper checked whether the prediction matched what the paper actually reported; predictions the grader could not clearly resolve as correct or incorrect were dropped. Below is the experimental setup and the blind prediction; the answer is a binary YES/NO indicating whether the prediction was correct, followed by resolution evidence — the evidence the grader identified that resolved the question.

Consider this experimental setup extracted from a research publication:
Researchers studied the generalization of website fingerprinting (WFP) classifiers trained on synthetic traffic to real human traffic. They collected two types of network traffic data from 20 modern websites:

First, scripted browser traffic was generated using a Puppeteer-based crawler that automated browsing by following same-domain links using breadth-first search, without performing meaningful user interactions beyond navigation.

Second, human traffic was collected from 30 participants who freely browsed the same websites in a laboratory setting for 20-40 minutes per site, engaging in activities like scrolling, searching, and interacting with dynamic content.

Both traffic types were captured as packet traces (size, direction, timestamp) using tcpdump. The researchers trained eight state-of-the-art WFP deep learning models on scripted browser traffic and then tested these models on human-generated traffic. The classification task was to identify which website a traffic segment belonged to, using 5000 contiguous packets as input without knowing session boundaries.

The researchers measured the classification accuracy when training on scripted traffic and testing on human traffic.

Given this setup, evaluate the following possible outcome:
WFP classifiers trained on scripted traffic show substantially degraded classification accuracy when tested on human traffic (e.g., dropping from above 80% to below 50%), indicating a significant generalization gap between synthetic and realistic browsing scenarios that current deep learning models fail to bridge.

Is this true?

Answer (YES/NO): YES